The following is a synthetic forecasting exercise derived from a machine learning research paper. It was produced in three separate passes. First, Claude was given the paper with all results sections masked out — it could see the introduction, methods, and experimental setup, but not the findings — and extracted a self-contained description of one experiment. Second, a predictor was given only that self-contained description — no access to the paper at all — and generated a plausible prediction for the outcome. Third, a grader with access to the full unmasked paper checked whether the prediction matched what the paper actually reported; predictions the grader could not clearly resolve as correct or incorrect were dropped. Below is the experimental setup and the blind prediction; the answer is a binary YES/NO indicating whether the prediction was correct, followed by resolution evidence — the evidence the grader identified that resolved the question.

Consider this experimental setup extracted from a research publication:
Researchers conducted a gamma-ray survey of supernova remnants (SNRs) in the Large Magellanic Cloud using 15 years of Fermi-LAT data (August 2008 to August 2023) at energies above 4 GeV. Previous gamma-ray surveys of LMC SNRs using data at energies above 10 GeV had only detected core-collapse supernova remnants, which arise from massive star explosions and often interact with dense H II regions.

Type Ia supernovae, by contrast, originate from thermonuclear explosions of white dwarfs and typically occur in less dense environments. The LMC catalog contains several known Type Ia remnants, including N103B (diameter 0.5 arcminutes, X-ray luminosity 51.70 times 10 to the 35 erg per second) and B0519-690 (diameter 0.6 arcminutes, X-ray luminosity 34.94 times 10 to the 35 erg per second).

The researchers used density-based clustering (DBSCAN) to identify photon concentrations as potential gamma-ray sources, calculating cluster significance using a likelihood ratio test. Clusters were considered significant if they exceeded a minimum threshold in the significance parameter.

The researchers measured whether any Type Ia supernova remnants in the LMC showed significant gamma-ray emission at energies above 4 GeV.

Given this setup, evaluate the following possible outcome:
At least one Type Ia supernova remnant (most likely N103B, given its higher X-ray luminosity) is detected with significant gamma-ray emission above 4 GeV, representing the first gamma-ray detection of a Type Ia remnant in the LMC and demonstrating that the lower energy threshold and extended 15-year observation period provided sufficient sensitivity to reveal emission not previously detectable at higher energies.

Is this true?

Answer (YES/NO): YES